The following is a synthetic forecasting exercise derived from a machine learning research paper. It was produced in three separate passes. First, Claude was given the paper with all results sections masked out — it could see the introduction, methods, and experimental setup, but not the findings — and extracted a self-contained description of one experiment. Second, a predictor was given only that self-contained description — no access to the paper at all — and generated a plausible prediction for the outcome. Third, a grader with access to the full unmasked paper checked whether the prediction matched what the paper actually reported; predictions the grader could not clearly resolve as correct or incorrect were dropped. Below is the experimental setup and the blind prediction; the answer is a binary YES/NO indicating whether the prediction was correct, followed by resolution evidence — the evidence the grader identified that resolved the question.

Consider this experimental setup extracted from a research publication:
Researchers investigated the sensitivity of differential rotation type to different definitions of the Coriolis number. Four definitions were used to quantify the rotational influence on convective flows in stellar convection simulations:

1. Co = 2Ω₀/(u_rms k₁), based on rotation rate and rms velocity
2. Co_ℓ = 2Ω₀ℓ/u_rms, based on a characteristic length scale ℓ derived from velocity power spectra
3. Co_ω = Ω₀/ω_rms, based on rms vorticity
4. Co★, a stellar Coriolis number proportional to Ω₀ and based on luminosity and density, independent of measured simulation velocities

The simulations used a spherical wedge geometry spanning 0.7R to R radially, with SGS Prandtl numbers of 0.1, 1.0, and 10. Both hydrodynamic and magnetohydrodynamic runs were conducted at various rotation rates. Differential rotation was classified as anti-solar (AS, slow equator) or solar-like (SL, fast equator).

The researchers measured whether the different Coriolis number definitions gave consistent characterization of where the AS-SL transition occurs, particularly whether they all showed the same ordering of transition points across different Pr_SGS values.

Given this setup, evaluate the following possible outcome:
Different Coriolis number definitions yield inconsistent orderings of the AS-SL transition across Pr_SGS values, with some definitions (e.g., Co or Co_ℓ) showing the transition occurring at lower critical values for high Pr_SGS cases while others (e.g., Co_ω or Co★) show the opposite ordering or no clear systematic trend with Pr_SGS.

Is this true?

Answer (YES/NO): NO